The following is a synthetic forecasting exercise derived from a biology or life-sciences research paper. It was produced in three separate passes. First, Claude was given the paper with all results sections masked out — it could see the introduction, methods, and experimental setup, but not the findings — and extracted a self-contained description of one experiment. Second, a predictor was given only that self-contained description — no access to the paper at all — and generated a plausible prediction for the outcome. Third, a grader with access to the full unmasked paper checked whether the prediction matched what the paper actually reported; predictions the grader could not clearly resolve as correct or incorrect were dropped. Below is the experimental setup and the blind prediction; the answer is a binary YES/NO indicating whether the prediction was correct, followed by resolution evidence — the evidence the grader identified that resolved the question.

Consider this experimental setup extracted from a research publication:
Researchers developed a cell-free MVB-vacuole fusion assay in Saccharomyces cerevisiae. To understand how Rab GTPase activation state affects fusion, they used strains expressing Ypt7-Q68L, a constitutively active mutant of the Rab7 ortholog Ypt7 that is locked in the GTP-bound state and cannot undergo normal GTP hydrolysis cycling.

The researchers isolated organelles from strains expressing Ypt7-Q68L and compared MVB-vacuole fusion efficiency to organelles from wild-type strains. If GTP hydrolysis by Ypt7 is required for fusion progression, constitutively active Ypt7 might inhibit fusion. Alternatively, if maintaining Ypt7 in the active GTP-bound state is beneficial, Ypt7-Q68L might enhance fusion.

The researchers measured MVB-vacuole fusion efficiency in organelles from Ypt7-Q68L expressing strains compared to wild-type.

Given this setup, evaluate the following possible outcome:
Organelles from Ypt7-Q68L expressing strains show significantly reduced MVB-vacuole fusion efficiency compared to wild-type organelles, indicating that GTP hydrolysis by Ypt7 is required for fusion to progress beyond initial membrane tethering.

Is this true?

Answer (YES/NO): NO